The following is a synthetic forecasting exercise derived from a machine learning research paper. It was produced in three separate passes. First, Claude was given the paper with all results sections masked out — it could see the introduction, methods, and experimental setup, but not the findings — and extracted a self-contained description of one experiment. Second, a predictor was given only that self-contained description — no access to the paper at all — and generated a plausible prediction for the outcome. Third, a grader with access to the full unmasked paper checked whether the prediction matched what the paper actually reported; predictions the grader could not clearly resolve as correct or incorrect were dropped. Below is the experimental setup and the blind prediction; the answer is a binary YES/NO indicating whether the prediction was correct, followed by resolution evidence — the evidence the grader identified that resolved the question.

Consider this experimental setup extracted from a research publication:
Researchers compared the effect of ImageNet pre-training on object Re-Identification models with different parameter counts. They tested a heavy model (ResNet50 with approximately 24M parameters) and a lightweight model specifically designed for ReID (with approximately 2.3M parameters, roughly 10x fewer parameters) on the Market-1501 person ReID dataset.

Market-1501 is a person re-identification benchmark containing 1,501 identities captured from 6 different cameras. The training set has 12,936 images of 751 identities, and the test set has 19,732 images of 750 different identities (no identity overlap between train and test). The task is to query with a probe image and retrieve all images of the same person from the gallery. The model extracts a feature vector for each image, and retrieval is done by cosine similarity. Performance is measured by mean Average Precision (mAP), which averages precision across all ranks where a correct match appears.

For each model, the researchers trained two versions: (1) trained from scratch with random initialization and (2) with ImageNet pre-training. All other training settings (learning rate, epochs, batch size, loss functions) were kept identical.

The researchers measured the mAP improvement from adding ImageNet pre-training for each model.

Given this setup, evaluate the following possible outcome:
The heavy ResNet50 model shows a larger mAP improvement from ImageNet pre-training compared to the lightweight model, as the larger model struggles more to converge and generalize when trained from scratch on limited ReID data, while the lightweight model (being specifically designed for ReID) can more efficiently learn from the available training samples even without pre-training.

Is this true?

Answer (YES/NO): YES